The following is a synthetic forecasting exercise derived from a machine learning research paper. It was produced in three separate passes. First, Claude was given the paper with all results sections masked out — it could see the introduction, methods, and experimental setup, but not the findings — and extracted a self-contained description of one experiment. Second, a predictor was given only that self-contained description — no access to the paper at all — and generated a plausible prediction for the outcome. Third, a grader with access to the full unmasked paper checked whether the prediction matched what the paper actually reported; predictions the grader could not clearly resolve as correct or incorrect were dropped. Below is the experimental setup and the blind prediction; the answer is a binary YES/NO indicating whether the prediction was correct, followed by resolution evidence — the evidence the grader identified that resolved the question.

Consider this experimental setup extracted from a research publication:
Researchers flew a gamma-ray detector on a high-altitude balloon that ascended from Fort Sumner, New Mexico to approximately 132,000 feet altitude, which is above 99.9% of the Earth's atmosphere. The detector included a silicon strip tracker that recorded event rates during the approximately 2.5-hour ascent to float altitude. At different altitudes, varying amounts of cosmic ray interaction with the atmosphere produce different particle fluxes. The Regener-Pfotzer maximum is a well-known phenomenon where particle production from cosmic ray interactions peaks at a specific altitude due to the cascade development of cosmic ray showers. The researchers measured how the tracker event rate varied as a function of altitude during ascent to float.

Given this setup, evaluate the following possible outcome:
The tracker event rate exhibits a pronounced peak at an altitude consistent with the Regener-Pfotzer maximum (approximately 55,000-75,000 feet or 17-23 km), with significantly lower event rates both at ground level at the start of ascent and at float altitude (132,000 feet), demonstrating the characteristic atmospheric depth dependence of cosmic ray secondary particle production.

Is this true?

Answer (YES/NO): YES